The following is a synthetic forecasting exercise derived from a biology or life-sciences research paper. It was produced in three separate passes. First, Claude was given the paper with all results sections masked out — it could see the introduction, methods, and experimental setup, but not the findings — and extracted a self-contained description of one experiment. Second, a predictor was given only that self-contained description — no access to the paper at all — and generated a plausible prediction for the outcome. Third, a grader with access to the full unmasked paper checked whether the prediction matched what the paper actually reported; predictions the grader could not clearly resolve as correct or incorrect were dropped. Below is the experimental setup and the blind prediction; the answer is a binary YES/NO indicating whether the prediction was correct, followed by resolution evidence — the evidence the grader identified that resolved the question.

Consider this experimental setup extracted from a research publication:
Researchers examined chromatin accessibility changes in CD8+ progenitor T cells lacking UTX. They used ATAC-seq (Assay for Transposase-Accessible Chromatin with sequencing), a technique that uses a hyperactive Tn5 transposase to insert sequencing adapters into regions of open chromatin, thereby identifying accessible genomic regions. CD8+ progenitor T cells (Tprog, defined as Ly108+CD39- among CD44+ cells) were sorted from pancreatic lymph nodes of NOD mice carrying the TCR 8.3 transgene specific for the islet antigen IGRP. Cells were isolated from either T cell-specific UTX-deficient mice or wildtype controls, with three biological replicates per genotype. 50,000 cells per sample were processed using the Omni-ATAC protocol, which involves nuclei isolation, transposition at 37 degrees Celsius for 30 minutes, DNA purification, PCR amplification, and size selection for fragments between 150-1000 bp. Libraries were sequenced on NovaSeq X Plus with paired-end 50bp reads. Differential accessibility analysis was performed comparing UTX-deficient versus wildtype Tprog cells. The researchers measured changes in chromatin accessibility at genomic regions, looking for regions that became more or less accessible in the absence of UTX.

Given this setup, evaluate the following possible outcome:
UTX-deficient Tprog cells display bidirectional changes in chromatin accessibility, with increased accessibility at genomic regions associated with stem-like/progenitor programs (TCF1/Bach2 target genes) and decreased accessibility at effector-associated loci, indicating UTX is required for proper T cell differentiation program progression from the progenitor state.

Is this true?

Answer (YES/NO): YES